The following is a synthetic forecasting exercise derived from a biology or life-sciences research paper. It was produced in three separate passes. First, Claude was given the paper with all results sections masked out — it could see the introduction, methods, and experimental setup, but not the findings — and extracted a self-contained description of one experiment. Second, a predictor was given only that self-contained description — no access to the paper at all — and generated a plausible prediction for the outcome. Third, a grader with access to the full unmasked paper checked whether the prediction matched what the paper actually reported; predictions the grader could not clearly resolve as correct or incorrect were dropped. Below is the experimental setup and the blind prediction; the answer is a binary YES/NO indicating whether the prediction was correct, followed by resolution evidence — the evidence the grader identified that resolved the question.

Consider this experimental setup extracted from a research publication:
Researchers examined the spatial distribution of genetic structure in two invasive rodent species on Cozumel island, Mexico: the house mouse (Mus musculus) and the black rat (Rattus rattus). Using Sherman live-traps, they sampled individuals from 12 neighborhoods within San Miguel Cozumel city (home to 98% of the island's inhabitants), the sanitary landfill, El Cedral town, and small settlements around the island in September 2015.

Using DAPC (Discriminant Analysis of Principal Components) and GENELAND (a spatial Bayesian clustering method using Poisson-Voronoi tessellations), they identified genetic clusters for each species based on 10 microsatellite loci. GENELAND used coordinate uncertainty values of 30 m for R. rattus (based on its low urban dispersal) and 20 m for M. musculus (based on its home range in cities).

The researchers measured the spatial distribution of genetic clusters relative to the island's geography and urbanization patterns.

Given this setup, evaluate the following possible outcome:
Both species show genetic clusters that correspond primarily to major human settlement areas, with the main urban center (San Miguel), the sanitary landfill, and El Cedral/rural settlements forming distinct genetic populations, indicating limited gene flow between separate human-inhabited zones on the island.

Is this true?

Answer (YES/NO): NO